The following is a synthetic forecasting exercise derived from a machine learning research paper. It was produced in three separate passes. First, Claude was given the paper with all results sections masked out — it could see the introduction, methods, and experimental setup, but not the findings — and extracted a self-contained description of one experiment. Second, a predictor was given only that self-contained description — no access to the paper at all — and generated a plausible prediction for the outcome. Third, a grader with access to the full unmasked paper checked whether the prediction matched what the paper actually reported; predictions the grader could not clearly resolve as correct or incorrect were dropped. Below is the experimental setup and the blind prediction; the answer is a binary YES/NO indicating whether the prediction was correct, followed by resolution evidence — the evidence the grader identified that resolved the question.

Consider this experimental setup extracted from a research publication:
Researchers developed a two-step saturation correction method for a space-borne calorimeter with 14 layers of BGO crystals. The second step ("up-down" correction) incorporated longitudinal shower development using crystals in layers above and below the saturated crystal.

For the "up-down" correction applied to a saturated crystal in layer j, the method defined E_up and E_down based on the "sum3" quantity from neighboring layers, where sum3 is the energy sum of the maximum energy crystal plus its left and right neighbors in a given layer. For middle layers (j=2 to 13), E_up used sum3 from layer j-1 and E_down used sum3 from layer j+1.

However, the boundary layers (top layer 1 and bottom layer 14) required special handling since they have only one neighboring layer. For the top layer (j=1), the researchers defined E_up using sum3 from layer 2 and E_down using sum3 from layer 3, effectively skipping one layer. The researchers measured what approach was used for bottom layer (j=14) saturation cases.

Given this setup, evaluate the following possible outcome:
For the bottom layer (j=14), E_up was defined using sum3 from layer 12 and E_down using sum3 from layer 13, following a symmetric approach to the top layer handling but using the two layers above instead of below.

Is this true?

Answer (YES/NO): YES